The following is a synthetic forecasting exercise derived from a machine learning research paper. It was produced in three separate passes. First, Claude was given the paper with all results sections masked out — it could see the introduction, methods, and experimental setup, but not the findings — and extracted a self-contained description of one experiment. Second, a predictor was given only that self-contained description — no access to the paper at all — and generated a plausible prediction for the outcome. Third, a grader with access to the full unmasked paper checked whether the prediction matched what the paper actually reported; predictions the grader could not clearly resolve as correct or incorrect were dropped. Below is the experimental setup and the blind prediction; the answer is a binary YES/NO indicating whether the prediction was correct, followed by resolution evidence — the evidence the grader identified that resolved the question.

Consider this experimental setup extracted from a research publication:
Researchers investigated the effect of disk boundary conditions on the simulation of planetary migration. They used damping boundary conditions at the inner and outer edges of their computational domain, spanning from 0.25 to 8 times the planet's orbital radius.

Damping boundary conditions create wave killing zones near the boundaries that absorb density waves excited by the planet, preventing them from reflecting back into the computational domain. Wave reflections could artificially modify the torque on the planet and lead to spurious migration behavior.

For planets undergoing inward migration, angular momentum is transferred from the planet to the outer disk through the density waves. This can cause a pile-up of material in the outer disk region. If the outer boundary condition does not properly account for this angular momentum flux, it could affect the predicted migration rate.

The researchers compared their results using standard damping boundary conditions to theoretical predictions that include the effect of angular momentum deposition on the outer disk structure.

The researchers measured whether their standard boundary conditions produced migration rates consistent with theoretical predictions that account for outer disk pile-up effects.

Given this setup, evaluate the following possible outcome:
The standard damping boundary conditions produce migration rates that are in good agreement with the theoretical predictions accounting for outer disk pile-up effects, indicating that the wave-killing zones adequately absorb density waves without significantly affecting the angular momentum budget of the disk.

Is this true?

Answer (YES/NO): NO